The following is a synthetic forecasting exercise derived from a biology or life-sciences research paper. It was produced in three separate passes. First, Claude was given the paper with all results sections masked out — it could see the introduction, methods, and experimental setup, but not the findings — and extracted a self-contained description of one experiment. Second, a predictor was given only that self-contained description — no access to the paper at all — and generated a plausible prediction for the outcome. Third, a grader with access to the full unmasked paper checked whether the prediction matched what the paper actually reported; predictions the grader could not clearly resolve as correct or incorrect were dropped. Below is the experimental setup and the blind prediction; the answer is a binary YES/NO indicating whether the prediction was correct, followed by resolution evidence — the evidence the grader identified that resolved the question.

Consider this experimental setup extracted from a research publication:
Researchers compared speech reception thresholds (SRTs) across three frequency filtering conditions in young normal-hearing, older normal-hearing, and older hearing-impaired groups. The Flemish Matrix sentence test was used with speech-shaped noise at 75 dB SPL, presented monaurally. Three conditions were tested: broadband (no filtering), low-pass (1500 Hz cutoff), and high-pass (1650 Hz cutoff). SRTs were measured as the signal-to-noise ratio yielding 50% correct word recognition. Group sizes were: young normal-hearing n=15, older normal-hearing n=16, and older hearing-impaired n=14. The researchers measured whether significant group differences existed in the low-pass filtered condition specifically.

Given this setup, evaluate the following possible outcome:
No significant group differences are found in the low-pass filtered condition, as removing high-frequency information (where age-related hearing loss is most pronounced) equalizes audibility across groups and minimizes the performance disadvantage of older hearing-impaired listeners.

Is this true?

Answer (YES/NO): YES